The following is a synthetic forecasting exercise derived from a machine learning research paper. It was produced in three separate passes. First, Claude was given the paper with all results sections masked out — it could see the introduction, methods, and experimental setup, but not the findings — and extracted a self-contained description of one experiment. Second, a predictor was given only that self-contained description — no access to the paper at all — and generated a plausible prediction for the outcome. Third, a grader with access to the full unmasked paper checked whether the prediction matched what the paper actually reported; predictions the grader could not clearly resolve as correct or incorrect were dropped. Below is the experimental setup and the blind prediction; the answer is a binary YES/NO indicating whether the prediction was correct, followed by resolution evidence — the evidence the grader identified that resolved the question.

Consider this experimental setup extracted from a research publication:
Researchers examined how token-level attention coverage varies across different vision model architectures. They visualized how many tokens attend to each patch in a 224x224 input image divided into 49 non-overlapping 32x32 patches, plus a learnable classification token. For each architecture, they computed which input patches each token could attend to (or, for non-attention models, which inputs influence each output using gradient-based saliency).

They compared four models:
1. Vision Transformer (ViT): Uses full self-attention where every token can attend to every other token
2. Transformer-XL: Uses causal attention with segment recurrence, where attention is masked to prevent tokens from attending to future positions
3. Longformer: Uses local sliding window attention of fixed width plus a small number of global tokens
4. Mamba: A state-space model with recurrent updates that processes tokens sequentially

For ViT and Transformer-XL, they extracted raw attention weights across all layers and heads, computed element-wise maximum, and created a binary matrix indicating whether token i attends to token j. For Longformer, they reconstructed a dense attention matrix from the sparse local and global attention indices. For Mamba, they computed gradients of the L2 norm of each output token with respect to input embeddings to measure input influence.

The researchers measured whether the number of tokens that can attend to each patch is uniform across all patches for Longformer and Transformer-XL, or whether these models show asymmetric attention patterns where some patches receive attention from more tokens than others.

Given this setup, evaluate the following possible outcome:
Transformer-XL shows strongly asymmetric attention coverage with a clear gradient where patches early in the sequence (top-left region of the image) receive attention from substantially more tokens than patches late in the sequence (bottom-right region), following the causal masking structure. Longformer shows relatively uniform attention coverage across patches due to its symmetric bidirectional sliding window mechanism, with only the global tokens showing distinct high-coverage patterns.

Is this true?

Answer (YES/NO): NO